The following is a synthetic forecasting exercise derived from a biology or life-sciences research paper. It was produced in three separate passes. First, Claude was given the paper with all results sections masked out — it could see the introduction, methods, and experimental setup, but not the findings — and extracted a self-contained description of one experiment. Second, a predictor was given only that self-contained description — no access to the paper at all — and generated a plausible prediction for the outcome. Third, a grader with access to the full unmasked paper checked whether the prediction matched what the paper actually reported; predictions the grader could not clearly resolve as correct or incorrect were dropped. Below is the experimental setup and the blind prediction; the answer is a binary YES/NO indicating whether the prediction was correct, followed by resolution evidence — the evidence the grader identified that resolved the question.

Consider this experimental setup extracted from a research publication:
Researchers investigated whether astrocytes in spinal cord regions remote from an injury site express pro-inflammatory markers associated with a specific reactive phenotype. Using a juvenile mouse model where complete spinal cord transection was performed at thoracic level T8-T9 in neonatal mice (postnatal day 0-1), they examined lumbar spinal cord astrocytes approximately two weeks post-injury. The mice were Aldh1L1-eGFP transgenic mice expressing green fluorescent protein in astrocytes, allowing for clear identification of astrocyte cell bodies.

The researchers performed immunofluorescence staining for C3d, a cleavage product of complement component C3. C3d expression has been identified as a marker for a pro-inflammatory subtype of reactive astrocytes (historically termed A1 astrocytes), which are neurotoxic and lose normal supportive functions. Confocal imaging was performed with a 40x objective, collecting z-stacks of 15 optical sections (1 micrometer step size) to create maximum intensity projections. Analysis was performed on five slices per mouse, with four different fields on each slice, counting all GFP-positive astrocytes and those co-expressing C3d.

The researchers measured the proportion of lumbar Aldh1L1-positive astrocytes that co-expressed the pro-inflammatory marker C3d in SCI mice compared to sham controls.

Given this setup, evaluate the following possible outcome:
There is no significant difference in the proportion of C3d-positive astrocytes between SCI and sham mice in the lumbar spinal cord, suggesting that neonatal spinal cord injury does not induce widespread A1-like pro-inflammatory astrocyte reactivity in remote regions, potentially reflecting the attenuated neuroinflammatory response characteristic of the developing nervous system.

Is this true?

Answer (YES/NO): NO